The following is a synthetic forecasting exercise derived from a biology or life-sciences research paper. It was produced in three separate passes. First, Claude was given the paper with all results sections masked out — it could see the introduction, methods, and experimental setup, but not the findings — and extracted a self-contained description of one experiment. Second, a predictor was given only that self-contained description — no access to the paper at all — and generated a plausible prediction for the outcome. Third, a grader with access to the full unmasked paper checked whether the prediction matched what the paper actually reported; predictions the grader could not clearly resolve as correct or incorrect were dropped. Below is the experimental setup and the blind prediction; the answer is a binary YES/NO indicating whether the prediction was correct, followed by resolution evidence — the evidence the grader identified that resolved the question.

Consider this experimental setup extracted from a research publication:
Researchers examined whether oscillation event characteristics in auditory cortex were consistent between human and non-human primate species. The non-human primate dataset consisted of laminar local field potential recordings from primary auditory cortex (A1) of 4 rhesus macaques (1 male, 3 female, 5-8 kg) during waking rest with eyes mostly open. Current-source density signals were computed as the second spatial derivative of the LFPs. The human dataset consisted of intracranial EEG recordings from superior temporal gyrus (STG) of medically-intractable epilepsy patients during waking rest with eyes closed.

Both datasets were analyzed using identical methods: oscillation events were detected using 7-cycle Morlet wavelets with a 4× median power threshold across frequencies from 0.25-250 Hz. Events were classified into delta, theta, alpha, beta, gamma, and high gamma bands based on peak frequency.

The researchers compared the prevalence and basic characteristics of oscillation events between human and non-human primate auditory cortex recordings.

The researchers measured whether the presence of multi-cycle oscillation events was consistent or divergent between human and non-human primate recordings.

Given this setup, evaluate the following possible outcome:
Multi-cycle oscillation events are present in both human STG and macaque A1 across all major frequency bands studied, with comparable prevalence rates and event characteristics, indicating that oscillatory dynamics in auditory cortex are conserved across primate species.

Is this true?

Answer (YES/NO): YES